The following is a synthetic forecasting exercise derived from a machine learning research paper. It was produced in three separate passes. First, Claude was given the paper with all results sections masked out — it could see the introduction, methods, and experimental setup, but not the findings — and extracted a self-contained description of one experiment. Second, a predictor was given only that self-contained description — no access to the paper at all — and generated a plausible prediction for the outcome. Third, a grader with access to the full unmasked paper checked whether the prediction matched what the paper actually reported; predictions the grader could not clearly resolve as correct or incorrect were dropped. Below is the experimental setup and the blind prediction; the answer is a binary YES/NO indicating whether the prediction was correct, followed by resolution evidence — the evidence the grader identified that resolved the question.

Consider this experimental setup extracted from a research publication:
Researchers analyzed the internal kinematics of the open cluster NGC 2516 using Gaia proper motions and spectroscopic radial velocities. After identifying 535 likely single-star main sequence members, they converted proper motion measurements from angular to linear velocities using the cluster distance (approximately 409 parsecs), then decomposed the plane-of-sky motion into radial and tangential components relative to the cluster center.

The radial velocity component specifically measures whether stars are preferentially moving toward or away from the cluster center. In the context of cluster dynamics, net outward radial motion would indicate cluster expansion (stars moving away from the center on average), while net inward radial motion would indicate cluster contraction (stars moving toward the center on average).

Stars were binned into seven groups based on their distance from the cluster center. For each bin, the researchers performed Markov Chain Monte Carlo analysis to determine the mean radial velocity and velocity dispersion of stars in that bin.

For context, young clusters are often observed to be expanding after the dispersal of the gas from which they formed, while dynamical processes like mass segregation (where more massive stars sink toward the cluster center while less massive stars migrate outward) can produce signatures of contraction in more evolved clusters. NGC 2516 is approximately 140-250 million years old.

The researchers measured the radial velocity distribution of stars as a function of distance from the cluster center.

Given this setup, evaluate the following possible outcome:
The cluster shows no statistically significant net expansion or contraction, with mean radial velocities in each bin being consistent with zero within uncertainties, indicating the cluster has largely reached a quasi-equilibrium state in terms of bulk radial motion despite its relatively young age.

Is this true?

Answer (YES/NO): NO